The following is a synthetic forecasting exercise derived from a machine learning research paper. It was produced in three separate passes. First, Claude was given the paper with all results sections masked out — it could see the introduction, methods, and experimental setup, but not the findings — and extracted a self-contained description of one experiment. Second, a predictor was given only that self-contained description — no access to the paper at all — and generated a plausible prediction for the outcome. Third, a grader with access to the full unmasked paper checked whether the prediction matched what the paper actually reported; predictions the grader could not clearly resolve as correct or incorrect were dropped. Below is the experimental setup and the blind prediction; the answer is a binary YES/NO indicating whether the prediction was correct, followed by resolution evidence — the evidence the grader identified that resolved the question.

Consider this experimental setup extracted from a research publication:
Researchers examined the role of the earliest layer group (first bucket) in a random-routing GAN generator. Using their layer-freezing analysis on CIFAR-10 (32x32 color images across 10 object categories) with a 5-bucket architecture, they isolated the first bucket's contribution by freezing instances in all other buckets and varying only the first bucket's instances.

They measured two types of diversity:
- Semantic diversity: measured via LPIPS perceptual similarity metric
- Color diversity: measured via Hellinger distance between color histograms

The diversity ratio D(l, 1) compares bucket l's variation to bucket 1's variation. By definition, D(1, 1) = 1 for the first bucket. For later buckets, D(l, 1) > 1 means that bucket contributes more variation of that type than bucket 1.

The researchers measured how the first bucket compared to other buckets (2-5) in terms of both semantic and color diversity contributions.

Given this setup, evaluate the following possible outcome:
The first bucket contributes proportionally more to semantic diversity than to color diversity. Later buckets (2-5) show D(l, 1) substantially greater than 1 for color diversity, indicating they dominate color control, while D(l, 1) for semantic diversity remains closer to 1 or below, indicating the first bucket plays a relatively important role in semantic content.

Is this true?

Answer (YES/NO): NO